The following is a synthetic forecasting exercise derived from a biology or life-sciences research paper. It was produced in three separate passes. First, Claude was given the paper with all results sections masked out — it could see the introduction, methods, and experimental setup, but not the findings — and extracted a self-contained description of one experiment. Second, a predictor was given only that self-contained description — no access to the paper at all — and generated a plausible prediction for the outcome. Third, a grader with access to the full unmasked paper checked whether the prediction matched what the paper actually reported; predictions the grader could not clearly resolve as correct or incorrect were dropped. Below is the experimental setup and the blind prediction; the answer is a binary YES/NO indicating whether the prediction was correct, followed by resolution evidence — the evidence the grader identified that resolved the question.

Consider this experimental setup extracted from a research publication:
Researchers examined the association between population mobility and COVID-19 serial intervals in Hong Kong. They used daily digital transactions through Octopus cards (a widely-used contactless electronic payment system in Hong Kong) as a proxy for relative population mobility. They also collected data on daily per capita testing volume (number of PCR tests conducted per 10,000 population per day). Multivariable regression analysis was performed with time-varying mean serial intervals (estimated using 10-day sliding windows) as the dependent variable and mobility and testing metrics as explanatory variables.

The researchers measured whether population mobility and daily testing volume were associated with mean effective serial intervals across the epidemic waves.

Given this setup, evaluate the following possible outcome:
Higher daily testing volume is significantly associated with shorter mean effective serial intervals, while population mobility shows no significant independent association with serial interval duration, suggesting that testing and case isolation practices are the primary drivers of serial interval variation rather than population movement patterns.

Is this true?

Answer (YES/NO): NO